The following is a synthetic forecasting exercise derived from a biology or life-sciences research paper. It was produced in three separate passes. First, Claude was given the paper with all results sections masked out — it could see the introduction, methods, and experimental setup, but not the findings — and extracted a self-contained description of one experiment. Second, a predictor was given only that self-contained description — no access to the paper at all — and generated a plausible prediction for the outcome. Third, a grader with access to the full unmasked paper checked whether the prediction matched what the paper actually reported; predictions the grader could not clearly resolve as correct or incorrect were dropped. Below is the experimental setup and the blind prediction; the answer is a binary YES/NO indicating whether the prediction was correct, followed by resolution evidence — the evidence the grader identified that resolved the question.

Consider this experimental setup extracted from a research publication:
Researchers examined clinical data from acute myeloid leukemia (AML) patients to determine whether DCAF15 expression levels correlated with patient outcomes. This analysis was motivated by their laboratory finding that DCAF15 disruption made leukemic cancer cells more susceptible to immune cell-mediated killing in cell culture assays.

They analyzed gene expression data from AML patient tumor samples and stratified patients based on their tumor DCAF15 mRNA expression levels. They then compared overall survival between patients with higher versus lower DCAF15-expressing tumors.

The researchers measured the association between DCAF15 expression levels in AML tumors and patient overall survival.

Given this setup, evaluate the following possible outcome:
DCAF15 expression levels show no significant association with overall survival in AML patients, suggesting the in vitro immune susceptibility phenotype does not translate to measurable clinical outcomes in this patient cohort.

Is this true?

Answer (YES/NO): NO